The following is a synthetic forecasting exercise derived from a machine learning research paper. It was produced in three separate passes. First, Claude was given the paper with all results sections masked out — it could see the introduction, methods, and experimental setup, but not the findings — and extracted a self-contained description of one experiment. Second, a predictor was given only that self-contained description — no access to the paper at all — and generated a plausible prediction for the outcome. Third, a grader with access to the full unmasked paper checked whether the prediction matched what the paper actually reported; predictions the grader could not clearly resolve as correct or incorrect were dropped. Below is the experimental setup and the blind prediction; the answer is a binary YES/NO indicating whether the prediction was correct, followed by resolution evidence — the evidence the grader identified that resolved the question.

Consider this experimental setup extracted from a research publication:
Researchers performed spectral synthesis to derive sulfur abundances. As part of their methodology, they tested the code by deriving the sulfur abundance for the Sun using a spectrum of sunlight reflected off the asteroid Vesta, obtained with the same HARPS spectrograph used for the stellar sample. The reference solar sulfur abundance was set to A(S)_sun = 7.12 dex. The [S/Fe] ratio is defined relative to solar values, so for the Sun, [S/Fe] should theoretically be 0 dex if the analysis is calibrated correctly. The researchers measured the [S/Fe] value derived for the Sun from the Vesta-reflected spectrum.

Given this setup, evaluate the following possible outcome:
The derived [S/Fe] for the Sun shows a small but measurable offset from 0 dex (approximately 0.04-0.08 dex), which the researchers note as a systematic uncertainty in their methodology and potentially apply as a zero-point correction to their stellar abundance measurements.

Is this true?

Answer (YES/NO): NO